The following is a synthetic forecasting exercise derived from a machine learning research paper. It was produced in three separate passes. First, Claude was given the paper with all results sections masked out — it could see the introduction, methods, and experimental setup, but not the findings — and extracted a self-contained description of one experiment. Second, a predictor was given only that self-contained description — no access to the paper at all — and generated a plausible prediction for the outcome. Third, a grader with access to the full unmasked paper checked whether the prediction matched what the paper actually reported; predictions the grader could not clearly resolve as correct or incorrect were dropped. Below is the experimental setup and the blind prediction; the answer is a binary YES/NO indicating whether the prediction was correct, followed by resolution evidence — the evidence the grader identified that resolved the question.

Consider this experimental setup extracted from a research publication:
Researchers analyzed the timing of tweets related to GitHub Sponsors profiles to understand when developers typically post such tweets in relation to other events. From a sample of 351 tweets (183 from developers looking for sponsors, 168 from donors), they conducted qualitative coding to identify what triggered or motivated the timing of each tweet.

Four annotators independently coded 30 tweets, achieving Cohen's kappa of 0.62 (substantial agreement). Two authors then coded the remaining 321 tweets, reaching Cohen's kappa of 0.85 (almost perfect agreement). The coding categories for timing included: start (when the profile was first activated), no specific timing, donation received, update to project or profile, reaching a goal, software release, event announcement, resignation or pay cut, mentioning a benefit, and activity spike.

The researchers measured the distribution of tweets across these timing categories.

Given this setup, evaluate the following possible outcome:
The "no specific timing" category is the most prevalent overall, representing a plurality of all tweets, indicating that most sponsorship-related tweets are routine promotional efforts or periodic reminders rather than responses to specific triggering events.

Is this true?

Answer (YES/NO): YES